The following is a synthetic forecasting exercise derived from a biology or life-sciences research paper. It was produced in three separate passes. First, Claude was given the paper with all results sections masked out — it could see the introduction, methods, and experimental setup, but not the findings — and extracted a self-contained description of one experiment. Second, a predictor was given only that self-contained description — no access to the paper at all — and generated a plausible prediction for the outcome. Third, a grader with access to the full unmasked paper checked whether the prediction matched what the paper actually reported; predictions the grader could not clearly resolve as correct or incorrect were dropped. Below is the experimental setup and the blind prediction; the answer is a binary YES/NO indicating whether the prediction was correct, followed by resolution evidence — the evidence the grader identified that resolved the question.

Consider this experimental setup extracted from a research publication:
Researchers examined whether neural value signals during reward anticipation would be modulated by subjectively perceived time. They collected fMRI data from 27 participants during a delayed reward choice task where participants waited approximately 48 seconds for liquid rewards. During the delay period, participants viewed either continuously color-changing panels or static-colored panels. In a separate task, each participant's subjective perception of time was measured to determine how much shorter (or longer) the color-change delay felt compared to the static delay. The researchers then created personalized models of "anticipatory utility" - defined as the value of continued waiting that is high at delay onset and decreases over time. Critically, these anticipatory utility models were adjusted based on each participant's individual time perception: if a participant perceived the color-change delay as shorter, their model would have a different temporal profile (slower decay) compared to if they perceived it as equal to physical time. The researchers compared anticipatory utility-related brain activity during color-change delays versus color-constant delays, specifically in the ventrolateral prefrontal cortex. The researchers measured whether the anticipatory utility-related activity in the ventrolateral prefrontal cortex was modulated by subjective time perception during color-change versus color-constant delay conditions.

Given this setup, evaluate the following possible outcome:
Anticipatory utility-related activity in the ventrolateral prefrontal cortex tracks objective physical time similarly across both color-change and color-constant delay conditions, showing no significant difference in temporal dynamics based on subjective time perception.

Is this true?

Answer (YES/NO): NO